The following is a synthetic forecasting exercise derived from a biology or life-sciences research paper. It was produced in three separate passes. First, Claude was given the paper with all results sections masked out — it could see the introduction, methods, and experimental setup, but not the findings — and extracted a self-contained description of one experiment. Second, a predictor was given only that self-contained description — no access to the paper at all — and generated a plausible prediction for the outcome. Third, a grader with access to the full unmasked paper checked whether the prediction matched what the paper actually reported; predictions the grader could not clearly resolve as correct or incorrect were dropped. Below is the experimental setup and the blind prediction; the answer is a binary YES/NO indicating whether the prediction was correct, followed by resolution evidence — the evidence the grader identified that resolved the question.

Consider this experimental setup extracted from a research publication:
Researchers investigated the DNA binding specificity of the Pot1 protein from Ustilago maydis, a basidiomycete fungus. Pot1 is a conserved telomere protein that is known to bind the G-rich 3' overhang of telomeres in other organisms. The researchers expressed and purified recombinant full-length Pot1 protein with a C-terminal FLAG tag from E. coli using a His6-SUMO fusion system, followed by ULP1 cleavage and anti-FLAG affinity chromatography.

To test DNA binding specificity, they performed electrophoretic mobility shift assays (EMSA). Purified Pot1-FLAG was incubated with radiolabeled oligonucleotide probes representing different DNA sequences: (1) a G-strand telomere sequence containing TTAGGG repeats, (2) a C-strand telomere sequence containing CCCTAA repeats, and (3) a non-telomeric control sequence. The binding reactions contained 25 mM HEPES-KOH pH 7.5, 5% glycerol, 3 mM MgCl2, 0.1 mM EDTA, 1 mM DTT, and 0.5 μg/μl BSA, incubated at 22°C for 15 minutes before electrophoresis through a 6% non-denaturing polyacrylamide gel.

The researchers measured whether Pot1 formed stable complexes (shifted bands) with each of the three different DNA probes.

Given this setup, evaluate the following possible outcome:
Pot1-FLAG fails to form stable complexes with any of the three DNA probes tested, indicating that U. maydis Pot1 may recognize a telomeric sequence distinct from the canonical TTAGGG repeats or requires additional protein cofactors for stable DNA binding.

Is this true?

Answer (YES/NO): NO